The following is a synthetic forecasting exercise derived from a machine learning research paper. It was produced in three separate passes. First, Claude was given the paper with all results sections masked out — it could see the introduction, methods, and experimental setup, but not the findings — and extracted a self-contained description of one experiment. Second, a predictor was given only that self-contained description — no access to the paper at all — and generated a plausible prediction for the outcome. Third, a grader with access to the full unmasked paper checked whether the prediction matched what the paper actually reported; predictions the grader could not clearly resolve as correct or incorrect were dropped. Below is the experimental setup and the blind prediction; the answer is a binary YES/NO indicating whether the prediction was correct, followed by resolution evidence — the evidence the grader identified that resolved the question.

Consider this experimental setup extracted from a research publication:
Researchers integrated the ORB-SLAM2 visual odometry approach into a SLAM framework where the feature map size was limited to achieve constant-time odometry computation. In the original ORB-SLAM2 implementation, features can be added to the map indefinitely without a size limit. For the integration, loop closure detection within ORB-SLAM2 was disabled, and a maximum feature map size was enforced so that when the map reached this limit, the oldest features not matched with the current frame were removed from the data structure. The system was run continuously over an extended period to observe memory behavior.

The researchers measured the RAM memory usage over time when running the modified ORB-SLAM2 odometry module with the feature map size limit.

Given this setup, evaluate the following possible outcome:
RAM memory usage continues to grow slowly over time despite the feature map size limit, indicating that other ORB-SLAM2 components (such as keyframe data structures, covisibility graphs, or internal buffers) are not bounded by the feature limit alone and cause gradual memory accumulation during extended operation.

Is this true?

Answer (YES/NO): NO